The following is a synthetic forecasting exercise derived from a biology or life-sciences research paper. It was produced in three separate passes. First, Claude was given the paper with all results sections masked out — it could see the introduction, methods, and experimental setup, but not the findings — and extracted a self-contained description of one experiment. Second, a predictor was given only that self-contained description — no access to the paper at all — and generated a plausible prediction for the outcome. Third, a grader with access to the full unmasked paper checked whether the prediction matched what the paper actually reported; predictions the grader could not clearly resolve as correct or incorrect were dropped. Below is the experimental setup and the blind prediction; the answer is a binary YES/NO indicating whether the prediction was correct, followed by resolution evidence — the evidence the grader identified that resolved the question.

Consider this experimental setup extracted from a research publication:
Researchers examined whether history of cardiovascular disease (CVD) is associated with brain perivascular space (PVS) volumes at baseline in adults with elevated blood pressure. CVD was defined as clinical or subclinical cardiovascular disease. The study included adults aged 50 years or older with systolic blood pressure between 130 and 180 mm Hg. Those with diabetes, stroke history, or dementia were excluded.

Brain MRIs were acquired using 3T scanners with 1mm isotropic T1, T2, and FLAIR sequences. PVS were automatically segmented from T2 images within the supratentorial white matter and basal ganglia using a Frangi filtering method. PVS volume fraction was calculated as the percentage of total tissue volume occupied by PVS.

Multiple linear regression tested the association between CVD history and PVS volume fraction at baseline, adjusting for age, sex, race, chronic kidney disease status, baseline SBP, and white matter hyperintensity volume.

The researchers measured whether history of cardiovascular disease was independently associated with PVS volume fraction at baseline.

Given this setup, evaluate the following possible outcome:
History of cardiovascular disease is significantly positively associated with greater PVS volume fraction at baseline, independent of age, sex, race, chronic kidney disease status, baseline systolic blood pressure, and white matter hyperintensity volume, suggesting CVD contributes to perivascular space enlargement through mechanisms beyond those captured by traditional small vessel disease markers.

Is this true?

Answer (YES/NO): YES